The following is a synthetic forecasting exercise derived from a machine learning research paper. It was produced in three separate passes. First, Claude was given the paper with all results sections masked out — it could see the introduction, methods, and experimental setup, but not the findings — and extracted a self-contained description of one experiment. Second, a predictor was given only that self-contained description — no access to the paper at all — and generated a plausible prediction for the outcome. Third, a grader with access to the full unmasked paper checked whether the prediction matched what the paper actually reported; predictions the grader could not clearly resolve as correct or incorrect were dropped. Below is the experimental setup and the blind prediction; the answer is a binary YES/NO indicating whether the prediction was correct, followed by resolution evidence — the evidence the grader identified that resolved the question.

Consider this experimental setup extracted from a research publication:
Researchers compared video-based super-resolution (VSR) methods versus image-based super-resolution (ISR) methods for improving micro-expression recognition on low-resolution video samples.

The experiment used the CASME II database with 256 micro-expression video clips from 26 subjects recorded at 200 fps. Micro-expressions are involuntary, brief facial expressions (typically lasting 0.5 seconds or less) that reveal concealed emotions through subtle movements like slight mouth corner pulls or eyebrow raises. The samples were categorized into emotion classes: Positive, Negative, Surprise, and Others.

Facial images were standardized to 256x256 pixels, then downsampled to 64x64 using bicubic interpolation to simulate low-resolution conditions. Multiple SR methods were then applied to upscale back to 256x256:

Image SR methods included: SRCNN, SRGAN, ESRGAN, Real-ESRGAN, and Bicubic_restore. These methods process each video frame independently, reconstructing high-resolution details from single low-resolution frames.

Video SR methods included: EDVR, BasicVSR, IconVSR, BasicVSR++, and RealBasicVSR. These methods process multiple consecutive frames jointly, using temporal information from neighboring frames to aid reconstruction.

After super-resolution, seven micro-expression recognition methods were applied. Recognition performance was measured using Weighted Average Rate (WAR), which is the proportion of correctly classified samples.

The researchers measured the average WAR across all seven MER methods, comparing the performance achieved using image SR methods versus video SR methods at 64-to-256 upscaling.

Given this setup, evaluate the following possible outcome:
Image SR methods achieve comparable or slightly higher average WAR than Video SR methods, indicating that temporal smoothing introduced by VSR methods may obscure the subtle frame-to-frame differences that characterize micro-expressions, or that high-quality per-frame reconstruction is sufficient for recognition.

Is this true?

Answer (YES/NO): YES